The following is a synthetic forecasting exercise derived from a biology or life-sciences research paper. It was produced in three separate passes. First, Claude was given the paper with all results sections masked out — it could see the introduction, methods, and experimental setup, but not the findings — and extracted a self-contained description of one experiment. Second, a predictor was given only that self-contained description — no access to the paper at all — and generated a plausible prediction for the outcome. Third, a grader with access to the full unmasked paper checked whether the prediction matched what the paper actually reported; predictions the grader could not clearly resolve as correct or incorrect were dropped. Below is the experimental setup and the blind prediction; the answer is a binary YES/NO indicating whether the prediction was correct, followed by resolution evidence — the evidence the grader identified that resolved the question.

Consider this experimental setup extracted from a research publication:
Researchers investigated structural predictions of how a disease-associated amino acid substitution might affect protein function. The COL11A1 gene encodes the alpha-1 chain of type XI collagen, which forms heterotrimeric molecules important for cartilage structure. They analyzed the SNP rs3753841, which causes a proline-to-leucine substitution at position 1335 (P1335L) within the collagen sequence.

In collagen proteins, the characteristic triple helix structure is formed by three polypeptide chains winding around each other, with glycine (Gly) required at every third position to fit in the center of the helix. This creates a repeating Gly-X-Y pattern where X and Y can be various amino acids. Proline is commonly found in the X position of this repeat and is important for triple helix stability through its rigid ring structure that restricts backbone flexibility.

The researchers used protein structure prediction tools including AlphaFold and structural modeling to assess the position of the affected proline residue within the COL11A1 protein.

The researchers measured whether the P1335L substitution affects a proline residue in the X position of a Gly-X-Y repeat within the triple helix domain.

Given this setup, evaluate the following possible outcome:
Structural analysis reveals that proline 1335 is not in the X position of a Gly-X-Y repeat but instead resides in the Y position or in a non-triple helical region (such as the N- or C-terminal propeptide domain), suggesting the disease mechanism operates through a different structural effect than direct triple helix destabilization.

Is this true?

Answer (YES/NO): YES